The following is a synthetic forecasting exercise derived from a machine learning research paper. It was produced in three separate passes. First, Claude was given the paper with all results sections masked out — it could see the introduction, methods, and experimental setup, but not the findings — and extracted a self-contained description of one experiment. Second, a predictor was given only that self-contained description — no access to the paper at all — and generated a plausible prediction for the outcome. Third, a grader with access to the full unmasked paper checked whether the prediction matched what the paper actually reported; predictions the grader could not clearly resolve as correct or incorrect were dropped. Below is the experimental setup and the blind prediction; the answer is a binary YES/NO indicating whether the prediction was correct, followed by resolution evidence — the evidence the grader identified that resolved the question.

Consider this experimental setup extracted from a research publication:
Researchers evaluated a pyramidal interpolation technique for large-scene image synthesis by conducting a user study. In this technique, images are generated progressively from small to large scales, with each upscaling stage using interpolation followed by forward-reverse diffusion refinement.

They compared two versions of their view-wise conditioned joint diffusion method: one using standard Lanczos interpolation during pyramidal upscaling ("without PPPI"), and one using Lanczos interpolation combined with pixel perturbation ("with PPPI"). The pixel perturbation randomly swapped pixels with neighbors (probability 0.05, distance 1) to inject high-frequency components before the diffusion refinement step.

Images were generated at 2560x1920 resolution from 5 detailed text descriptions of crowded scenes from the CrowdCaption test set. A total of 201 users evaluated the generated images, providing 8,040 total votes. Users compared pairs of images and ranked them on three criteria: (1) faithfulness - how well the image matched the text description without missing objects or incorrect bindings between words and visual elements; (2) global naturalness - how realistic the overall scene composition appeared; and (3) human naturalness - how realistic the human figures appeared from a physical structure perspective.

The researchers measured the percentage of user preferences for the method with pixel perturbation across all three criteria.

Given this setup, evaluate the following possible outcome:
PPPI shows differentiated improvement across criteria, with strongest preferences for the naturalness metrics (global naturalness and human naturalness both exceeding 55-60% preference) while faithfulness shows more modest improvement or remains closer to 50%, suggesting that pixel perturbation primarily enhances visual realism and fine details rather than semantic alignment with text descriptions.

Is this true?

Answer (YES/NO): YES